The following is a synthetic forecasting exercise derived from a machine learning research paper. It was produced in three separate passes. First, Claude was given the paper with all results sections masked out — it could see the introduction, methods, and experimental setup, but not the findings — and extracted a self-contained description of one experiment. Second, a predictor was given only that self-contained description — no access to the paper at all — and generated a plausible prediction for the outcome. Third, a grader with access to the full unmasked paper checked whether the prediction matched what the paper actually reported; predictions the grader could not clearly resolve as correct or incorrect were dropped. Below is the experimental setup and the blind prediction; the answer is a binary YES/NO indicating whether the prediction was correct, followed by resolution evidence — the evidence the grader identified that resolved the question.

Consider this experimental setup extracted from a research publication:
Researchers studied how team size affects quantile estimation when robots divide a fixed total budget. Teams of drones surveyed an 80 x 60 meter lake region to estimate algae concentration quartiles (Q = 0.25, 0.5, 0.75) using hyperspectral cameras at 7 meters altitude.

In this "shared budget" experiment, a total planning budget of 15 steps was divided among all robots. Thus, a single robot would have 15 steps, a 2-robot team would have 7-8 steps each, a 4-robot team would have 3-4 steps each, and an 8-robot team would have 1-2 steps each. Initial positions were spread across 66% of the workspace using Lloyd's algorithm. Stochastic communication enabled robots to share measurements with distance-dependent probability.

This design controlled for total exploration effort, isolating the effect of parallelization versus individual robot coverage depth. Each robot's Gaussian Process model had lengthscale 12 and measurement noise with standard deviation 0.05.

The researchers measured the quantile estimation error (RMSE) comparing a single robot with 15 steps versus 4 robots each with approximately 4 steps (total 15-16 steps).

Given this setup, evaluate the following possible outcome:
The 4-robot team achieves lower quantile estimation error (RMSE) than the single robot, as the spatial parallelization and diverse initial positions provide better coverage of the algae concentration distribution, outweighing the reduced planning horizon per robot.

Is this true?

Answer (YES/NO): NO